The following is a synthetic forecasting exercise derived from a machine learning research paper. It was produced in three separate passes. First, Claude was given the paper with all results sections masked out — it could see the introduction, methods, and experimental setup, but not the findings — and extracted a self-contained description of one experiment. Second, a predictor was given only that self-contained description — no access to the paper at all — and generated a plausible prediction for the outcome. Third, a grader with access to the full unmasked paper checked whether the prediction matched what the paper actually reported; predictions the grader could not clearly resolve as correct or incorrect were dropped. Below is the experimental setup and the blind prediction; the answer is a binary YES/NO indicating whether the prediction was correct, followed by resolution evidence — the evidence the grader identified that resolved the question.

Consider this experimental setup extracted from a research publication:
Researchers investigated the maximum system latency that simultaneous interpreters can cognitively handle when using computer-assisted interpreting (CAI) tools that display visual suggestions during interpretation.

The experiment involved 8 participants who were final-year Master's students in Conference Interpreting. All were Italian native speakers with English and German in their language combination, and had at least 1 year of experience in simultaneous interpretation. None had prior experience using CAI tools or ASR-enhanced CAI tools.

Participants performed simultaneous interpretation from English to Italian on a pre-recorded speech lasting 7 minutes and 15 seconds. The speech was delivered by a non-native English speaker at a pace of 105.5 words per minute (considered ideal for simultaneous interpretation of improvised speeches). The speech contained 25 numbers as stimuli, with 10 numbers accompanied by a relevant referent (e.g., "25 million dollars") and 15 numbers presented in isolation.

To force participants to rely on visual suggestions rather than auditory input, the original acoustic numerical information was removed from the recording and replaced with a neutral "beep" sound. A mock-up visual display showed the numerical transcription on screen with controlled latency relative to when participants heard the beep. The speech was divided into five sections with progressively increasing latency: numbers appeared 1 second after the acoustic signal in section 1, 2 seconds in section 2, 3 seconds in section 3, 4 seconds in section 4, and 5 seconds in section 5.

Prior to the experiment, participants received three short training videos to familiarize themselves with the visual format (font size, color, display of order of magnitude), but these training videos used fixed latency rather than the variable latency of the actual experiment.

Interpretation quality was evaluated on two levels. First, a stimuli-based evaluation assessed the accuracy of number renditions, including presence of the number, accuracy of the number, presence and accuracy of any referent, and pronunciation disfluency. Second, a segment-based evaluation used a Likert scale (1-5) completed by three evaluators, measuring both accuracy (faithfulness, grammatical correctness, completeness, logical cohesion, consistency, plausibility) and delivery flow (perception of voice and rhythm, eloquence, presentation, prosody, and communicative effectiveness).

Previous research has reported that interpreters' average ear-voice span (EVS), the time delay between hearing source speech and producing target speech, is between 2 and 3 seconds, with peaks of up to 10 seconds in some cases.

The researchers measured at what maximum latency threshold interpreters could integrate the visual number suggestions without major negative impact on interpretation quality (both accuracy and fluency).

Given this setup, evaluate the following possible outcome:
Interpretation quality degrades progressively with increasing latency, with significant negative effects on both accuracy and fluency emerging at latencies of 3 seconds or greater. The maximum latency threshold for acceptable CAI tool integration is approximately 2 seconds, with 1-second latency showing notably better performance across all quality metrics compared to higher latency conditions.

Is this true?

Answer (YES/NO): NO